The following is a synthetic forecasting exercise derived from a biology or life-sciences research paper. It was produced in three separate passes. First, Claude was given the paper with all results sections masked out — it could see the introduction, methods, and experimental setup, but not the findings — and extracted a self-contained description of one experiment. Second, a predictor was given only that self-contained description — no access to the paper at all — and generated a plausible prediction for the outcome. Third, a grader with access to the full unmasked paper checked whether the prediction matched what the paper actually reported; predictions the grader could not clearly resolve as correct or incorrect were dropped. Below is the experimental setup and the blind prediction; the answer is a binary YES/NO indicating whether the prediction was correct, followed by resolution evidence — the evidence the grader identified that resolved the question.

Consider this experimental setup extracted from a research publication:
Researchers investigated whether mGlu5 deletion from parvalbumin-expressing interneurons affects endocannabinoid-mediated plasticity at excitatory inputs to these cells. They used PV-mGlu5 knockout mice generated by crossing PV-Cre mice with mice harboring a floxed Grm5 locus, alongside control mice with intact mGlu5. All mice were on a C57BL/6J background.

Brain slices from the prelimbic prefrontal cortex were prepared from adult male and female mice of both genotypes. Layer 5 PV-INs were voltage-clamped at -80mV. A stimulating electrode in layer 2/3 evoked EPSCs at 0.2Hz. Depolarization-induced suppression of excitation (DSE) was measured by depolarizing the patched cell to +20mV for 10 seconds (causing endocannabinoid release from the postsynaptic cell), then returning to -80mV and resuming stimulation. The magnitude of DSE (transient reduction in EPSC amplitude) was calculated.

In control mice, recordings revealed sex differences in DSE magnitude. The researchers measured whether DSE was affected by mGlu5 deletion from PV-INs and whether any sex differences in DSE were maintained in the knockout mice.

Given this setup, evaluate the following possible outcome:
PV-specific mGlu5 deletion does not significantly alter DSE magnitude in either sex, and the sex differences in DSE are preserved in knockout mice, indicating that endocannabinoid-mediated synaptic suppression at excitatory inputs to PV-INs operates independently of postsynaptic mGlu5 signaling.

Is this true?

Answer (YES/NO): NO